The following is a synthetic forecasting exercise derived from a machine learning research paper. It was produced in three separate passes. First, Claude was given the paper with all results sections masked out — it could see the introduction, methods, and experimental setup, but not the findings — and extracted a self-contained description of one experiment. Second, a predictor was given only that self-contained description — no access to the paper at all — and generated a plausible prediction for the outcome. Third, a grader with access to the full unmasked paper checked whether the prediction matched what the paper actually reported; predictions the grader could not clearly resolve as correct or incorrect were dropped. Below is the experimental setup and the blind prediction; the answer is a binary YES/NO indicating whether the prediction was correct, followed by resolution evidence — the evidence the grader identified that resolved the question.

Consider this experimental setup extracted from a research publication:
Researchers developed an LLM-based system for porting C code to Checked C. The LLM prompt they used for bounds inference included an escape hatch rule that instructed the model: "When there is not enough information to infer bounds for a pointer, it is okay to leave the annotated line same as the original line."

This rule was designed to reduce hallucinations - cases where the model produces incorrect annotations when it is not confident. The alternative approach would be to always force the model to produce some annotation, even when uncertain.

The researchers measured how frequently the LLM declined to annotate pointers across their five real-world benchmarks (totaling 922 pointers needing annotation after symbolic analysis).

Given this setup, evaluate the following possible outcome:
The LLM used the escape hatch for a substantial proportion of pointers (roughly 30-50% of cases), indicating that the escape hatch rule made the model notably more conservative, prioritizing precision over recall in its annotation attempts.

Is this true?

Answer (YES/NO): NO